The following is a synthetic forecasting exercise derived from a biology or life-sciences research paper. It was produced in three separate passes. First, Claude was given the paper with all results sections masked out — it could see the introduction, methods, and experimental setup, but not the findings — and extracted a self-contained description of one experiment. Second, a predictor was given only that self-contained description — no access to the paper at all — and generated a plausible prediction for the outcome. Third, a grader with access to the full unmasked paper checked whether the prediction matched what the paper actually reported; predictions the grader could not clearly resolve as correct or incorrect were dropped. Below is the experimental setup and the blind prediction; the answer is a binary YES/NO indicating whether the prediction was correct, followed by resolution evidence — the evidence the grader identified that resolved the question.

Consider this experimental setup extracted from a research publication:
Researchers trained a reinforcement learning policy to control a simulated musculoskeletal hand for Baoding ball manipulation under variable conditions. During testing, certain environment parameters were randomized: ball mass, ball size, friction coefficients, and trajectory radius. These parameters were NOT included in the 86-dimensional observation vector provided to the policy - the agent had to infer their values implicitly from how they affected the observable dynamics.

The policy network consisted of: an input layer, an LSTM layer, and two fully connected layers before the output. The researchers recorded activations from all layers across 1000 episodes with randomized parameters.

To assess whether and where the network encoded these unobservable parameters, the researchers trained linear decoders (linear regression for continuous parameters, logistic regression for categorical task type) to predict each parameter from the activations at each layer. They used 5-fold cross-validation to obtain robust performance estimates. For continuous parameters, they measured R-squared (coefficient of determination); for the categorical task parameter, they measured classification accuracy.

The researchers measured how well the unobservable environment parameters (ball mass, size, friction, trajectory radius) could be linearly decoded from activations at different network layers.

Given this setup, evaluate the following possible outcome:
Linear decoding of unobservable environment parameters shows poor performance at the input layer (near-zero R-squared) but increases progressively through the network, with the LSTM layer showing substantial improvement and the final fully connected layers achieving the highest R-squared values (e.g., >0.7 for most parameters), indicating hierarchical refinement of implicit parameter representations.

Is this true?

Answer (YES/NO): NO